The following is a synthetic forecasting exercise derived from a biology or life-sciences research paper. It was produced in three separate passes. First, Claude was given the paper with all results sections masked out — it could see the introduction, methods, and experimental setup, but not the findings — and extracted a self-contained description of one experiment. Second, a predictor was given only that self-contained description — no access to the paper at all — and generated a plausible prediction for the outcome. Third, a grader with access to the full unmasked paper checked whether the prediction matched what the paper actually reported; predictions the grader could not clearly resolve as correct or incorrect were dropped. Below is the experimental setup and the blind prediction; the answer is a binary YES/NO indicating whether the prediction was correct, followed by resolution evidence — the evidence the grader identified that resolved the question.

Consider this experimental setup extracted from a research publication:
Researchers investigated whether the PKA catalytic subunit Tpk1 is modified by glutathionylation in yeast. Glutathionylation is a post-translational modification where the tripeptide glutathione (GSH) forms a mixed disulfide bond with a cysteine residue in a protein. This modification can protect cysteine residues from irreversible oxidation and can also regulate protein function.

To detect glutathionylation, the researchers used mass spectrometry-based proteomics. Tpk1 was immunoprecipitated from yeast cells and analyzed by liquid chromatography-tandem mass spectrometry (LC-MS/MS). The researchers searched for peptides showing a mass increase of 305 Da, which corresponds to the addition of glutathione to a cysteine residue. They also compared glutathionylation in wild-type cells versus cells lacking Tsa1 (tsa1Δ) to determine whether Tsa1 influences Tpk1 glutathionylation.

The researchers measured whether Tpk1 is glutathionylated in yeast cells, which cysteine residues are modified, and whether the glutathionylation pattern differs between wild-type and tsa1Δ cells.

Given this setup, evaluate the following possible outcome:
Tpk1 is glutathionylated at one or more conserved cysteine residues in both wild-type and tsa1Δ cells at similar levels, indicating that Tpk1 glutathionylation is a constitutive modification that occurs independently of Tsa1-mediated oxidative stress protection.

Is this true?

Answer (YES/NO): NO